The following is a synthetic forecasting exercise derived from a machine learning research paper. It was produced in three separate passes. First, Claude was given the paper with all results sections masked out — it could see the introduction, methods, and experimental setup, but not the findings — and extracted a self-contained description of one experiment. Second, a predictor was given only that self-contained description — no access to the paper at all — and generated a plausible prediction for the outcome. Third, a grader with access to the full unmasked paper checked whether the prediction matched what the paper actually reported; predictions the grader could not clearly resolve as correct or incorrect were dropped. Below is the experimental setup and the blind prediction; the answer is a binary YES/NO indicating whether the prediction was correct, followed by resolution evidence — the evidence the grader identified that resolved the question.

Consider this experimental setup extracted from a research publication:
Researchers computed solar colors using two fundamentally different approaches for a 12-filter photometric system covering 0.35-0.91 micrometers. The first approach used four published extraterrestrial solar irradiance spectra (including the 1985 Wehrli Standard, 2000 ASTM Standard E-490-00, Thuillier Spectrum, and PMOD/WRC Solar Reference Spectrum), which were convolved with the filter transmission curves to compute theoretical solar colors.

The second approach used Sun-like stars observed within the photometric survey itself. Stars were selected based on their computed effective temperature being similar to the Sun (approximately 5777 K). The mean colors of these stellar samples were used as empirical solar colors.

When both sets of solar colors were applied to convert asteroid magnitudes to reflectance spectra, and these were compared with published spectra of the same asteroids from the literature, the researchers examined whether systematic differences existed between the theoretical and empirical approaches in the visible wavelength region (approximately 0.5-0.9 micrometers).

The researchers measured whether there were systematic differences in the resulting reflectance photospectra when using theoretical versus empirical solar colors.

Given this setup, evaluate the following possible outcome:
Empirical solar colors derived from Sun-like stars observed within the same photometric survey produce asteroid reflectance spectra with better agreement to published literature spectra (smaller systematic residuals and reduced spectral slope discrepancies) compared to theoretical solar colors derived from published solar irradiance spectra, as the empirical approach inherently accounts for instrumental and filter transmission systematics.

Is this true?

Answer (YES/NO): YES